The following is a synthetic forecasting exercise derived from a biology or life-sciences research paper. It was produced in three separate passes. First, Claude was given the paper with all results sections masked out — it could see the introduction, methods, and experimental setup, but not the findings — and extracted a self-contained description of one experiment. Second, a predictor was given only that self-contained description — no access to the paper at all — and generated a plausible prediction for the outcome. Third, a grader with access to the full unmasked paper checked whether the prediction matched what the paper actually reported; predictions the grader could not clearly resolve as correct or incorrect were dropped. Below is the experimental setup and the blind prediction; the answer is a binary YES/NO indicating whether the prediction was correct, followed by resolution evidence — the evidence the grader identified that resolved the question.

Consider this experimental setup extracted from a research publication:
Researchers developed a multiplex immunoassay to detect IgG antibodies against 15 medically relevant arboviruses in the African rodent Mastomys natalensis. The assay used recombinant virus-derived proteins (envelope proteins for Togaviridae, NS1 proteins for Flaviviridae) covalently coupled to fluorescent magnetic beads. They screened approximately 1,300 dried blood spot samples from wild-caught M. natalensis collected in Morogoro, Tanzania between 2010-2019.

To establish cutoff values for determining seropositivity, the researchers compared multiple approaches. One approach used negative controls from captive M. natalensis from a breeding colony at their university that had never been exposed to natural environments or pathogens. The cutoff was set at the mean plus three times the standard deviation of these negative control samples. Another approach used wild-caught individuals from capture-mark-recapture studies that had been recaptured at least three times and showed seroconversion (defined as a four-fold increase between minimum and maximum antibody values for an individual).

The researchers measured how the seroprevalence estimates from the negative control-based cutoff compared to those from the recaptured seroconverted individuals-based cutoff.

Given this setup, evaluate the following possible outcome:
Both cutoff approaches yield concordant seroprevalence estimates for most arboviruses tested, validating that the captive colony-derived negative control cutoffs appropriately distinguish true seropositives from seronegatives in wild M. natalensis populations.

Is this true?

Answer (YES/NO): NO